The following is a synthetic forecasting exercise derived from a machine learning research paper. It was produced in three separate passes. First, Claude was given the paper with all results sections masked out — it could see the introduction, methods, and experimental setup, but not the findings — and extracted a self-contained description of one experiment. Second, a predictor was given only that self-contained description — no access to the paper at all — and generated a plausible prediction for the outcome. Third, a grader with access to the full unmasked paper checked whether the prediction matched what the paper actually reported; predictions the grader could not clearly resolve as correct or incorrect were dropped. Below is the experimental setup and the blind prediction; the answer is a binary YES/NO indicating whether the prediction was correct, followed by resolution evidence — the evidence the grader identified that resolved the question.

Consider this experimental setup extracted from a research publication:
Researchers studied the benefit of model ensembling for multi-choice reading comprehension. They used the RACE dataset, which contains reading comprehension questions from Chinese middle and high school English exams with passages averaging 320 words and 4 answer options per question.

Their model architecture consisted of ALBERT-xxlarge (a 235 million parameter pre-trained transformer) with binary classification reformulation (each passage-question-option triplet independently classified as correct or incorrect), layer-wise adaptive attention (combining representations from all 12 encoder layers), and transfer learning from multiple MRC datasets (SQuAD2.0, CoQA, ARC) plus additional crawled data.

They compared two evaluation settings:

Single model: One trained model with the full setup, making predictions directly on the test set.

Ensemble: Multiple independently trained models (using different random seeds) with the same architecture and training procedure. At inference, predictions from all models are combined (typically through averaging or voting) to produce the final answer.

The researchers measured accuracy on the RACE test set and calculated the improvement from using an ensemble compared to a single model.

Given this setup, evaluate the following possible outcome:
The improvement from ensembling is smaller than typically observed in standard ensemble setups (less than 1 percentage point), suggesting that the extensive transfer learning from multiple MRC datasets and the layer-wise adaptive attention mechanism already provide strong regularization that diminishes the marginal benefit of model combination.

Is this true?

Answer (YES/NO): YES